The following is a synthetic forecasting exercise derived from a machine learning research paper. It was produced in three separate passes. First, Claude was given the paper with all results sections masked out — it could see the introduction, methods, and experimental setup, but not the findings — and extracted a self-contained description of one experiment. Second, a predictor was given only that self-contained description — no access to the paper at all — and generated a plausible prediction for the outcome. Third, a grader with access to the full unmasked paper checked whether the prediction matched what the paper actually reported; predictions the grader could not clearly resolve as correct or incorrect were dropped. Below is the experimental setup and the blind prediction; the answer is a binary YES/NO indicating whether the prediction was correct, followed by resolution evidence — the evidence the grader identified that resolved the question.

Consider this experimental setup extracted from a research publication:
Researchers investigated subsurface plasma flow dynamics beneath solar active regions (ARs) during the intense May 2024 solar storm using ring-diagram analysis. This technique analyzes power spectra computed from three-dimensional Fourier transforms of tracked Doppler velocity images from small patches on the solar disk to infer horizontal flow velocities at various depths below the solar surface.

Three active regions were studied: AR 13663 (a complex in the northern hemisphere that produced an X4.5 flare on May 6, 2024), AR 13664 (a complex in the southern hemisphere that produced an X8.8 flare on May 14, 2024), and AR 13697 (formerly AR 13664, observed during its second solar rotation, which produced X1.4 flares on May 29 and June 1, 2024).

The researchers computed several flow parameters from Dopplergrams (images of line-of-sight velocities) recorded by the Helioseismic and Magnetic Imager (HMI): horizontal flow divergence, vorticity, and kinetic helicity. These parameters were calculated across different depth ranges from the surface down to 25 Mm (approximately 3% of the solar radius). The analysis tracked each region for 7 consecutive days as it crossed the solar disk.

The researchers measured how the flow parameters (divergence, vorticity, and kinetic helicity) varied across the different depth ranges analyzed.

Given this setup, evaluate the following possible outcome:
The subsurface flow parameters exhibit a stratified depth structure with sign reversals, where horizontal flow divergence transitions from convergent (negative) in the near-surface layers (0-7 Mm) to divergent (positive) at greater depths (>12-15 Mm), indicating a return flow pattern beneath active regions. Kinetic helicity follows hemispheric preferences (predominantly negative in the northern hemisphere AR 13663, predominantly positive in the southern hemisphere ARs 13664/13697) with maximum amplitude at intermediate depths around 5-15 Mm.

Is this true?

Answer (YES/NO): NO